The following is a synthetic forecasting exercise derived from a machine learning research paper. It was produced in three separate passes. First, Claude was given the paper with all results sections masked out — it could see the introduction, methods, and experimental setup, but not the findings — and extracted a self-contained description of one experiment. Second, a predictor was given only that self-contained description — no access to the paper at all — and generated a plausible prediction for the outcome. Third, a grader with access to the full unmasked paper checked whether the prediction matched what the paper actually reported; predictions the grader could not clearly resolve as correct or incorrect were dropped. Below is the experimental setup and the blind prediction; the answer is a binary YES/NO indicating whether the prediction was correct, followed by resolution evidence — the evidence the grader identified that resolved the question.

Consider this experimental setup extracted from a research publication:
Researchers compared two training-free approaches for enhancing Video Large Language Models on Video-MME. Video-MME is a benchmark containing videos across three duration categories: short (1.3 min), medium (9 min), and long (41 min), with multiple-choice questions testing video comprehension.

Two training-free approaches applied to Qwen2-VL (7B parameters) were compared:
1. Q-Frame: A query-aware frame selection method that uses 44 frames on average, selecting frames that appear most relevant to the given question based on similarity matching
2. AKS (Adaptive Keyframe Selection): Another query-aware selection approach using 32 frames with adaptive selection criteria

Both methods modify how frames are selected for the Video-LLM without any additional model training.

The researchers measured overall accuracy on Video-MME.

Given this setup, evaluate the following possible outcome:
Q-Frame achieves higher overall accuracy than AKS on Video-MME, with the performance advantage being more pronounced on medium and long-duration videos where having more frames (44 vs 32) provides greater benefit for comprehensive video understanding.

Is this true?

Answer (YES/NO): NO